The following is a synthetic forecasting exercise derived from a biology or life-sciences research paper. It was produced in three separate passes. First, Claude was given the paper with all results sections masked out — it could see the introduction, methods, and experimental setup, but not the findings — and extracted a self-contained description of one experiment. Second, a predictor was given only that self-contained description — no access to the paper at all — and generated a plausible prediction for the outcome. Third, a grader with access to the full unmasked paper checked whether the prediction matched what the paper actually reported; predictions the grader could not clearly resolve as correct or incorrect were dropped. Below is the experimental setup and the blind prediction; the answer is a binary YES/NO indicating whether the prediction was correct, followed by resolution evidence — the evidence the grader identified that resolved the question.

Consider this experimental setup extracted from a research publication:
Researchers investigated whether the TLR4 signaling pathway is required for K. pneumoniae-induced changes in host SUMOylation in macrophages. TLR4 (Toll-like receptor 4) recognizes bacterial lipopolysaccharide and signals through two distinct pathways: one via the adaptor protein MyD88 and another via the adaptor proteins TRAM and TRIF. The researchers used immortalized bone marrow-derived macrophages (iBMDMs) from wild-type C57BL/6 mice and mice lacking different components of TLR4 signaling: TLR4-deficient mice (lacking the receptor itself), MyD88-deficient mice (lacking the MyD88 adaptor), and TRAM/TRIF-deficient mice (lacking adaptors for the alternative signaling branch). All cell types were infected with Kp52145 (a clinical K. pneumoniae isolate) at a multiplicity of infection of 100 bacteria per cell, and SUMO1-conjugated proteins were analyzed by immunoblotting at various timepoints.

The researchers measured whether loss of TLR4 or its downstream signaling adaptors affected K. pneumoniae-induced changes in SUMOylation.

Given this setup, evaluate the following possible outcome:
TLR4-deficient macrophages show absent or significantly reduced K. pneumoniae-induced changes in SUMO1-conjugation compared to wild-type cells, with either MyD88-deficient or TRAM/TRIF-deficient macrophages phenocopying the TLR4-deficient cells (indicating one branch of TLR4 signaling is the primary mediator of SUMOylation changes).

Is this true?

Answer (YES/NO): YES